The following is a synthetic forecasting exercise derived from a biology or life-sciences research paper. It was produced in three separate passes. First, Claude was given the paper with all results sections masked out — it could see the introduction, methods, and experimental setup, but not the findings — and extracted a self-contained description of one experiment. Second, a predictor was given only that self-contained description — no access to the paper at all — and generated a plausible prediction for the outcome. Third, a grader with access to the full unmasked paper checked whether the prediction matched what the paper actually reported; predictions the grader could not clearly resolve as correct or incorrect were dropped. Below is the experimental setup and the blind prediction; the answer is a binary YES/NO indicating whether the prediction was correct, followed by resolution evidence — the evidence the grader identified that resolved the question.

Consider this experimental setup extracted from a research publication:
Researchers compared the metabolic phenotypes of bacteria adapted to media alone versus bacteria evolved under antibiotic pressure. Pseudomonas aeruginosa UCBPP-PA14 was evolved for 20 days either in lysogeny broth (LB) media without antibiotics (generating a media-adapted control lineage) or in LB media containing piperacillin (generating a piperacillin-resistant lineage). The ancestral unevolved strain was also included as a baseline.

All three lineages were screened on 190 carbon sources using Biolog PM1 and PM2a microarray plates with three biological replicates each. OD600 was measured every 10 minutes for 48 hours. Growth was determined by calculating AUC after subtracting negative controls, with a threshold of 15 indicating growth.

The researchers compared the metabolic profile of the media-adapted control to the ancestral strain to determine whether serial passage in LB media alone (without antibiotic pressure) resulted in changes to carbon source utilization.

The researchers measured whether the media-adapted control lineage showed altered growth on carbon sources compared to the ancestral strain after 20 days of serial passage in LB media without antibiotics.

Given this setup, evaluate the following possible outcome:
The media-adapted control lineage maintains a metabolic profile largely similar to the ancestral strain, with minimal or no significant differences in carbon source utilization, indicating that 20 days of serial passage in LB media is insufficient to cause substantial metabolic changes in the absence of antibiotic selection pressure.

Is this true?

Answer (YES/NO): NO